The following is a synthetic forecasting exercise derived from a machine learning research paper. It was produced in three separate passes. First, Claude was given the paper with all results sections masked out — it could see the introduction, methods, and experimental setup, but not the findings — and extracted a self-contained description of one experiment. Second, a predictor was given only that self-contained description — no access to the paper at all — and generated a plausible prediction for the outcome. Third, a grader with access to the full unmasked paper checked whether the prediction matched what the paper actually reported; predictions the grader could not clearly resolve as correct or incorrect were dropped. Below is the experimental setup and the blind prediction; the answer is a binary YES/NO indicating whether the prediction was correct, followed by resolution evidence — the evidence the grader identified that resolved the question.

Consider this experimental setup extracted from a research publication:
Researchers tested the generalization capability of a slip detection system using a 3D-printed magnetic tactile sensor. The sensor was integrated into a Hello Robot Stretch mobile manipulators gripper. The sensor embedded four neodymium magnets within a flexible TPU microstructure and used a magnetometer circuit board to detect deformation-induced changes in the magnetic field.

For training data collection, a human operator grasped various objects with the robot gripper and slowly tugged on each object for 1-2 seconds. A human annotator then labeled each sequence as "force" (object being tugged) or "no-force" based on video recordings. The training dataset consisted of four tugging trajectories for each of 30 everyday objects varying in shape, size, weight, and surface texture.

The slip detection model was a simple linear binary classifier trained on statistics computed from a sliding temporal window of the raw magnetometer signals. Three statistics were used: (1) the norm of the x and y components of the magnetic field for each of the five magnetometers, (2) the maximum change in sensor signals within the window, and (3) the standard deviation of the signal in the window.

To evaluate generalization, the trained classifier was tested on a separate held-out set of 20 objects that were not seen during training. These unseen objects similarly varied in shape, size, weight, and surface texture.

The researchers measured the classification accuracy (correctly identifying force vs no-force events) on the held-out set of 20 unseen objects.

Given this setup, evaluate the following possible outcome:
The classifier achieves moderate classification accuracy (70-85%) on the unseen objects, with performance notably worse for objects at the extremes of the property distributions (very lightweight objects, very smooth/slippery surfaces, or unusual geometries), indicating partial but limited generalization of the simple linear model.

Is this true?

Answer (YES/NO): NO